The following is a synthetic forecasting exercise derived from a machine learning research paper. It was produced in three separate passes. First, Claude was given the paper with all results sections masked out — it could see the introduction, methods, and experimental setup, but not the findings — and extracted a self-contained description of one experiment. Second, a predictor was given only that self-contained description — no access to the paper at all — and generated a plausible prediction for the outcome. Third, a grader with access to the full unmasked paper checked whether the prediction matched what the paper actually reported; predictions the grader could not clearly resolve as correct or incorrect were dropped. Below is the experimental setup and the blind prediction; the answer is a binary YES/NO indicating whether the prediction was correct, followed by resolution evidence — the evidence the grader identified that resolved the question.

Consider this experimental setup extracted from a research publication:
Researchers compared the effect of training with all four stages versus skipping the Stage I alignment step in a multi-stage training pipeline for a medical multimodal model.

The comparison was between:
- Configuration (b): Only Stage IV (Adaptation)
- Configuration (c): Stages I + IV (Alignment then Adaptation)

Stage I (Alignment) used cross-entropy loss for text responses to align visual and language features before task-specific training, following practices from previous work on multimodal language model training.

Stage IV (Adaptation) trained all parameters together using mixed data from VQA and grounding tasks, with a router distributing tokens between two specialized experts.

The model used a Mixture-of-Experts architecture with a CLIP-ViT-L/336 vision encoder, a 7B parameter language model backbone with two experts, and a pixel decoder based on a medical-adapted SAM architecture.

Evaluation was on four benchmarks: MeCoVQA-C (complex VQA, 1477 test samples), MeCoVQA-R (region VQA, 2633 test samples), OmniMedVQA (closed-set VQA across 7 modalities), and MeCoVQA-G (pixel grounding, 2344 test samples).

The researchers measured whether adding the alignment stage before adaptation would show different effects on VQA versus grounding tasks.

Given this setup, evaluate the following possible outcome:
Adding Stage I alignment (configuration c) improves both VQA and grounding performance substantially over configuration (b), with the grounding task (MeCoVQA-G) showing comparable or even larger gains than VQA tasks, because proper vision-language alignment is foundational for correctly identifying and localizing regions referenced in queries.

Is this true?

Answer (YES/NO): NO